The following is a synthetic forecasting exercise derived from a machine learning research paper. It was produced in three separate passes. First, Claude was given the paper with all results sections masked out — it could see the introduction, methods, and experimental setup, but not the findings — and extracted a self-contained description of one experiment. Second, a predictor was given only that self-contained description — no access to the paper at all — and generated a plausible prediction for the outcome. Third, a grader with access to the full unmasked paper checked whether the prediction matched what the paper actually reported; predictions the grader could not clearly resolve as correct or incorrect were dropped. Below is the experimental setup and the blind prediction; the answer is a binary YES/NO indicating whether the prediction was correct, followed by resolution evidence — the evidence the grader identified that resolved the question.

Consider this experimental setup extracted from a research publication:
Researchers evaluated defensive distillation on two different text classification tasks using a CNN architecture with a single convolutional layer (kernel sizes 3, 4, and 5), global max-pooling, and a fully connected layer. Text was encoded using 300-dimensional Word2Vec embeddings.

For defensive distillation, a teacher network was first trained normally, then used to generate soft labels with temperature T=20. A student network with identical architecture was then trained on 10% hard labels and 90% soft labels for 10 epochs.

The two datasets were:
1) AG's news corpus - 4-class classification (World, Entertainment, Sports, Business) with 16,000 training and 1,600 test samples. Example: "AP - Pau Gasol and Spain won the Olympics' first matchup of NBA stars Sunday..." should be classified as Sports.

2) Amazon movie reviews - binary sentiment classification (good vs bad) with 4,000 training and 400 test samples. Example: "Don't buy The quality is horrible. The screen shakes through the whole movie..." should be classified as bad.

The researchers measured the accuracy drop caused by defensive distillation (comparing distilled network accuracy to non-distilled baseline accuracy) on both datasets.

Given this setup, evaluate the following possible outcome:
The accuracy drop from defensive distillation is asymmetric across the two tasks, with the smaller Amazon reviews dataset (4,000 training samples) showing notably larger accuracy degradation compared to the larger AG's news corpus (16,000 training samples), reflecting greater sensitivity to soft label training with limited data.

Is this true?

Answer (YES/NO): YES